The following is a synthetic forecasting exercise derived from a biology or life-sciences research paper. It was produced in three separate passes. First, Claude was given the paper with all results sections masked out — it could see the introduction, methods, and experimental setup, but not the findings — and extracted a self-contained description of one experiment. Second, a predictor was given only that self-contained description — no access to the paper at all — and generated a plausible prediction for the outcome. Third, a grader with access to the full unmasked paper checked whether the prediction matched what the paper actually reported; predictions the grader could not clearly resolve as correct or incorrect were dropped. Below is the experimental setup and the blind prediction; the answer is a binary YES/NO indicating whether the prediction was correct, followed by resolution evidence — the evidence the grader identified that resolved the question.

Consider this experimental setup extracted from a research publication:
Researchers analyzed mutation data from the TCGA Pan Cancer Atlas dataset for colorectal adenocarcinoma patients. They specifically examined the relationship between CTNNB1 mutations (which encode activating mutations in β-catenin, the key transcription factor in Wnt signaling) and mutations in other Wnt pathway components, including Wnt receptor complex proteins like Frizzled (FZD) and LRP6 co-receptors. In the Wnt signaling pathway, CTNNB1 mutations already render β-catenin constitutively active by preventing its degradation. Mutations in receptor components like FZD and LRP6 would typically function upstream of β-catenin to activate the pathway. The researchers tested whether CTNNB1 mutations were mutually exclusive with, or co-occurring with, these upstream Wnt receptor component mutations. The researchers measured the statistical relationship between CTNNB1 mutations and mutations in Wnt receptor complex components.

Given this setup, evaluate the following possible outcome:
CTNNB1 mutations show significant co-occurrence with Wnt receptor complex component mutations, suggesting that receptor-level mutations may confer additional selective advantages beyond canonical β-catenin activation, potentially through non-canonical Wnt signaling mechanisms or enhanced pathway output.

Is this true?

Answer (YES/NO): YES